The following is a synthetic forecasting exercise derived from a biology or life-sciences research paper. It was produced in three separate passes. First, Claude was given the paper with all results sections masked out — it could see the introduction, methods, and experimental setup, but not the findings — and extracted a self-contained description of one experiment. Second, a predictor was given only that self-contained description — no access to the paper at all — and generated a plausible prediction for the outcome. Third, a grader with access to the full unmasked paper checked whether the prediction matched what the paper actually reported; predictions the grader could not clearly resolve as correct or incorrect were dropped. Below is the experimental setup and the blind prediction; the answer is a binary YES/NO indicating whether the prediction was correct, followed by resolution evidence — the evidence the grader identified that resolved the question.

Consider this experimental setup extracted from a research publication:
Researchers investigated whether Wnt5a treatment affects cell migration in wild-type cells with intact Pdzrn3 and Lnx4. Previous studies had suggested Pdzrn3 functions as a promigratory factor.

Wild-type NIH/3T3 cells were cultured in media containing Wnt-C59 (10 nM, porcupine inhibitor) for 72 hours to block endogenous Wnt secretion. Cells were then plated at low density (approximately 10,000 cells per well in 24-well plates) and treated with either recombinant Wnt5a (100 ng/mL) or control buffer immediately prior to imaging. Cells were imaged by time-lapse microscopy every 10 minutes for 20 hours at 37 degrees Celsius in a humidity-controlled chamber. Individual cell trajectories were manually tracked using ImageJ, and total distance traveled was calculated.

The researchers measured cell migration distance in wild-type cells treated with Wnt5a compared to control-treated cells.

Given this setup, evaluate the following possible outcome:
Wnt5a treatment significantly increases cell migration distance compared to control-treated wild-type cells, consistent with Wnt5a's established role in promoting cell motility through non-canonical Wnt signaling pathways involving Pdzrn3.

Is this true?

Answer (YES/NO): NO